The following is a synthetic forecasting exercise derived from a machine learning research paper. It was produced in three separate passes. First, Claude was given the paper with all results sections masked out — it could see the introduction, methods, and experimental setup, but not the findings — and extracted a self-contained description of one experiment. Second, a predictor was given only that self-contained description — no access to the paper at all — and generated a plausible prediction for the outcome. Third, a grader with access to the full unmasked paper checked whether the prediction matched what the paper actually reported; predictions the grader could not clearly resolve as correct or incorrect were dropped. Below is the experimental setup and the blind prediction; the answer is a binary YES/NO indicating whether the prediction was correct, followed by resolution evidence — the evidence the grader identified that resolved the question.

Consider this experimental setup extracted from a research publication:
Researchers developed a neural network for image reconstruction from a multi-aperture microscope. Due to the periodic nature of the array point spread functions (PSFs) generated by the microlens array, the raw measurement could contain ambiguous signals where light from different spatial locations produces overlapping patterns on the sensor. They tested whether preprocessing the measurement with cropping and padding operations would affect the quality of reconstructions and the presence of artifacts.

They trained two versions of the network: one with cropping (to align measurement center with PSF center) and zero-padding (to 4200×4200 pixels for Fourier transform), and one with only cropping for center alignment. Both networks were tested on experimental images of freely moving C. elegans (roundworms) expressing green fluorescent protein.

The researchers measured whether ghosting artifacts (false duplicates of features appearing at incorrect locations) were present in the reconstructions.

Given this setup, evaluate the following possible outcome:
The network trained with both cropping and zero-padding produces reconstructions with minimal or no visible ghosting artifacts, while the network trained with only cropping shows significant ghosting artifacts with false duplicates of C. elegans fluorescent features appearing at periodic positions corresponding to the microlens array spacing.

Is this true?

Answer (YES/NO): YES